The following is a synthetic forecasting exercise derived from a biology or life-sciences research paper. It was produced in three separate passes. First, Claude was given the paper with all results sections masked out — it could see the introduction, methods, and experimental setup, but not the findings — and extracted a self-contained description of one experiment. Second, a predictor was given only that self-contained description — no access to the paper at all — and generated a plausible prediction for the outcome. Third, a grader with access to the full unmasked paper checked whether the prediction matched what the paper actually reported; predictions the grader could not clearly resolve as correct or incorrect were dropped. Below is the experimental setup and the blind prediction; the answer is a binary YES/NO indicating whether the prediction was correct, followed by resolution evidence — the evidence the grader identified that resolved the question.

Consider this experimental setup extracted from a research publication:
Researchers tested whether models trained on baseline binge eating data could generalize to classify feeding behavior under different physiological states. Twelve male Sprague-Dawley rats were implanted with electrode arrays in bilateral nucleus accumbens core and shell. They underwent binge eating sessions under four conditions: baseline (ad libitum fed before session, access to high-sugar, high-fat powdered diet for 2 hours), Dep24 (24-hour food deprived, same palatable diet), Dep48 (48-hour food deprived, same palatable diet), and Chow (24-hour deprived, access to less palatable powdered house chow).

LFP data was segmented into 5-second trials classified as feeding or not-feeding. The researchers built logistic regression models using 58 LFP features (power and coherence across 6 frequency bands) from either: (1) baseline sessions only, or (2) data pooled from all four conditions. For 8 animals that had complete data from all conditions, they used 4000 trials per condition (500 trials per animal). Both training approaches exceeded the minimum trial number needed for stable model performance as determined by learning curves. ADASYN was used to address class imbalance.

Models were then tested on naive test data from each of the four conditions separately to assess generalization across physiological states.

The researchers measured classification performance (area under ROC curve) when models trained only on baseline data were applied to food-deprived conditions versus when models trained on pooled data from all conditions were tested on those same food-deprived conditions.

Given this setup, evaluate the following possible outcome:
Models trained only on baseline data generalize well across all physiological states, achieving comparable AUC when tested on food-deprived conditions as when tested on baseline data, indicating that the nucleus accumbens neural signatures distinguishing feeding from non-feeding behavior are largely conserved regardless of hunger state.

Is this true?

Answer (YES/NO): NO